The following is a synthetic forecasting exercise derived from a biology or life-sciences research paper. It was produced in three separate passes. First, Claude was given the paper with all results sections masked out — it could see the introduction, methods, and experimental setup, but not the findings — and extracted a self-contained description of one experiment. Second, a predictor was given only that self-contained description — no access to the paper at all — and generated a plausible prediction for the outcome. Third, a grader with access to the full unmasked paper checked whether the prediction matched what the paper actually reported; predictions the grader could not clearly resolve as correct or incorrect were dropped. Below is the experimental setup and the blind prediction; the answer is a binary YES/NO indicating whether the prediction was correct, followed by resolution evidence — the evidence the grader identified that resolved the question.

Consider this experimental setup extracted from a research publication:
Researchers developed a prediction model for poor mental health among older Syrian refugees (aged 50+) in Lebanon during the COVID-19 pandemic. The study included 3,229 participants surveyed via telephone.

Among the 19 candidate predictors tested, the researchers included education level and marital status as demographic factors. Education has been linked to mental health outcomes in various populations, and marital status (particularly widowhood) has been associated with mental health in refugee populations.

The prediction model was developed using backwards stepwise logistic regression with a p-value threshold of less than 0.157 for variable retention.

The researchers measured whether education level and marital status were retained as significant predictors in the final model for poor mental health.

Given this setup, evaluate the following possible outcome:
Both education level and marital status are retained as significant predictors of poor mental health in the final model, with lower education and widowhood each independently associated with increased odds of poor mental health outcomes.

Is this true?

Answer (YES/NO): NO